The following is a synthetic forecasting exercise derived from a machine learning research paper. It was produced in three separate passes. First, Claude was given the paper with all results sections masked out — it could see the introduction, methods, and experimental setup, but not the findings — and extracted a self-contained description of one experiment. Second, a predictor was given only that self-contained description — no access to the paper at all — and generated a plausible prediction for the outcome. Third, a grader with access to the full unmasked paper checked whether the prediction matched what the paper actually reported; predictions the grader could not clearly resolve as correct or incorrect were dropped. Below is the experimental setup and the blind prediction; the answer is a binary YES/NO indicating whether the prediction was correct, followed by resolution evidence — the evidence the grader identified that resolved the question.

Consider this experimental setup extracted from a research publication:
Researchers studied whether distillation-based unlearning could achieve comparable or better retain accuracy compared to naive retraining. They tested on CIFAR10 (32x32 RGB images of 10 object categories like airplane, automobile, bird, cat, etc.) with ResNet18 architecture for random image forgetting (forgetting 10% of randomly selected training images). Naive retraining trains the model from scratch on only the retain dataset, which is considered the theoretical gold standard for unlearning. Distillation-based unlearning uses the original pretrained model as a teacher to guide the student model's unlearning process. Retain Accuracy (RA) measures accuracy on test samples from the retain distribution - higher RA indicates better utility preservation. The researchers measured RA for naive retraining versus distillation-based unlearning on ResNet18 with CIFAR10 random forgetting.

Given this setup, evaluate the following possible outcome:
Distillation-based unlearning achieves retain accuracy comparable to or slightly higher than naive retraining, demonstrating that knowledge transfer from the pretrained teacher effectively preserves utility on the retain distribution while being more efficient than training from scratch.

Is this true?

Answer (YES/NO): YES